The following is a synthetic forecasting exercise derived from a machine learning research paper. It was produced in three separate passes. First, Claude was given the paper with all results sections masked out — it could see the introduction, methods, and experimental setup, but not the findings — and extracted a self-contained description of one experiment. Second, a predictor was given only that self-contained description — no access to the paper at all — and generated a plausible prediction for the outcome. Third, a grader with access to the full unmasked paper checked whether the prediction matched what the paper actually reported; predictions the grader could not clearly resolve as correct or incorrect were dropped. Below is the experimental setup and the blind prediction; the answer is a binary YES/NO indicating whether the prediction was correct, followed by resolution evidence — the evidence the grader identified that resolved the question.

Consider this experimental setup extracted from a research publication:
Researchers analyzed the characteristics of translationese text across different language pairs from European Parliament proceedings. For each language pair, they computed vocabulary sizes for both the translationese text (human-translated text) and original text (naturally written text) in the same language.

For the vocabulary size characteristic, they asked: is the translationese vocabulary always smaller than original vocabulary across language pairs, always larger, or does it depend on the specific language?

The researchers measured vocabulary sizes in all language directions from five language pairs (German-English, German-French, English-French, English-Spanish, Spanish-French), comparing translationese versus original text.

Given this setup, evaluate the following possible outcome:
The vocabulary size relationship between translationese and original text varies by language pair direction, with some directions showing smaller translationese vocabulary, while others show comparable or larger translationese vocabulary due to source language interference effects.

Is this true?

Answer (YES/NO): NO